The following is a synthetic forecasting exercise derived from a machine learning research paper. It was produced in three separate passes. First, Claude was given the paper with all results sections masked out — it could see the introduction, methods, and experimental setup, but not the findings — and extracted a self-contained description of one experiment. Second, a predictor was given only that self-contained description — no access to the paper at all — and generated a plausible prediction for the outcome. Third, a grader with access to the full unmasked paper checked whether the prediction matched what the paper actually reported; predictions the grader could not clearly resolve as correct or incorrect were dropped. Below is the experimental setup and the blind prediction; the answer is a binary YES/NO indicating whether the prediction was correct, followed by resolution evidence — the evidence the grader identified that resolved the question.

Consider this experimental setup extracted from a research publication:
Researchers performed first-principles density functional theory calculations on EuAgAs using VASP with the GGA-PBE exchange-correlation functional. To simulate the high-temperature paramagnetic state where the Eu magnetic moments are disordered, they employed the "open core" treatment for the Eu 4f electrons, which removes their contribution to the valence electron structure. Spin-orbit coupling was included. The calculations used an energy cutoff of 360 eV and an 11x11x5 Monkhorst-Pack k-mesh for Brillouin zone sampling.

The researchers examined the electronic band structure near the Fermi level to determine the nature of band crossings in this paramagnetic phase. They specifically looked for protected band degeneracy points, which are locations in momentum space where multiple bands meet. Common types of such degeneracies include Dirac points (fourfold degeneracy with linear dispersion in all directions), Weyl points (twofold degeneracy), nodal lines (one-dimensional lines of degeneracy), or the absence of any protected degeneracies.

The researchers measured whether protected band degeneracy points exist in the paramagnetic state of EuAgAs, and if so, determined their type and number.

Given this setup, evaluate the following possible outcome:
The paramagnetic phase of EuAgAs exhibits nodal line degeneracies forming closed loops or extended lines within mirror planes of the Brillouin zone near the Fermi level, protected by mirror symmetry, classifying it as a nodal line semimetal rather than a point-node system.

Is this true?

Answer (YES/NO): NO